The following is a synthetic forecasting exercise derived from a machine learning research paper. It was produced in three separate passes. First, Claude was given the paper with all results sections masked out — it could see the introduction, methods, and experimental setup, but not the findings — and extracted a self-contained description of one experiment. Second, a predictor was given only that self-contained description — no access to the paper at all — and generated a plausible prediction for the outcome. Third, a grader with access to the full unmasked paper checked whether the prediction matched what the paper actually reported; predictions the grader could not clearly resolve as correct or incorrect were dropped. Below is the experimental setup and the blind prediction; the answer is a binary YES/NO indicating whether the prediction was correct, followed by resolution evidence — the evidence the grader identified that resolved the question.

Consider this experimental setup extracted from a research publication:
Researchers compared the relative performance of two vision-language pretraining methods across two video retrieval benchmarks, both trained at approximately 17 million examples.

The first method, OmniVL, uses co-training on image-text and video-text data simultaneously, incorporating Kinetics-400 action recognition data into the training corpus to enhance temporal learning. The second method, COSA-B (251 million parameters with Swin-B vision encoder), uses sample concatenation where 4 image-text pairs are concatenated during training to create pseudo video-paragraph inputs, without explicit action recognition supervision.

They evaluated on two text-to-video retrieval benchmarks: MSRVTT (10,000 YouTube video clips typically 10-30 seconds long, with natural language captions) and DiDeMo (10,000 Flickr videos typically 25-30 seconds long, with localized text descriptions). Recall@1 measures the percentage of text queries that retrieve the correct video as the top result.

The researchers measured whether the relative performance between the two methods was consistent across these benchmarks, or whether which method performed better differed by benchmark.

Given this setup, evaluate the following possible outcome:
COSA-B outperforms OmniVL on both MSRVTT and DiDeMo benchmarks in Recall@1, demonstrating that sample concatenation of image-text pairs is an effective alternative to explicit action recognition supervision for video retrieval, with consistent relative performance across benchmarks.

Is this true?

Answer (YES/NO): NO